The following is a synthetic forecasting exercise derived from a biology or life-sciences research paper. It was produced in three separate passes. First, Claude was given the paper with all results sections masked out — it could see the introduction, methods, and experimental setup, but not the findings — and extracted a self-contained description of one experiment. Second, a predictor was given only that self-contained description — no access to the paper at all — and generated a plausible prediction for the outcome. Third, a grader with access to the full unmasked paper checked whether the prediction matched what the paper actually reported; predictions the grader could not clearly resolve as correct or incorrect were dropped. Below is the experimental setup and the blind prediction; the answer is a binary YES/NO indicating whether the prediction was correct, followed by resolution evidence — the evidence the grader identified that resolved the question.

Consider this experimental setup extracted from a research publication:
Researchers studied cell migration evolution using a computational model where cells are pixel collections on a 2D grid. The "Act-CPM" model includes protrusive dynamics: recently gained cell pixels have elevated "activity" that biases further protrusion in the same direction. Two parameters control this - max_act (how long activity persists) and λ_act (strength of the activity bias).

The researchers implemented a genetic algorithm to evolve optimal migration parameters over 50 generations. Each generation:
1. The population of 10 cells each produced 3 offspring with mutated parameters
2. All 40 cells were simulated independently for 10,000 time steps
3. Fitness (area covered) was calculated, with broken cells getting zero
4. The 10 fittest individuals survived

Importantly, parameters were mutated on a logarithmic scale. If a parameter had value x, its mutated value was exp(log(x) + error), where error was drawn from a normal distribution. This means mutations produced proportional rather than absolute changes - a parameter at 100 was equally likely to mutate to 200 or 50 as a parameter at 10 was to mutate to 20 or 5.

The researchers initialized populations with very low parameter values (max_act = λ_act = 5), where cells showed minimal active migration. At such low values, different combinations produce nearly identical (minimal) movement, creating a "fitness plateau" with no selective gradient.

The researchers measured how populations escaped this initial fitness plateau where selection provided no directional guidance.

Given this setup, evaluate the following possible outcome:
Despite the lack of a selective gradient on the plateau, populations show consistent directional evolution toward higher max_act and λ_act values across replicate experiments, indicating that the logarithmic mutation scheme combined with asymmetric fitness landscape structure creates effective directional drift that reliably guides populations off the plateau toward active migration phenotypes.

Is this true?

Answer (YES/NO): NO